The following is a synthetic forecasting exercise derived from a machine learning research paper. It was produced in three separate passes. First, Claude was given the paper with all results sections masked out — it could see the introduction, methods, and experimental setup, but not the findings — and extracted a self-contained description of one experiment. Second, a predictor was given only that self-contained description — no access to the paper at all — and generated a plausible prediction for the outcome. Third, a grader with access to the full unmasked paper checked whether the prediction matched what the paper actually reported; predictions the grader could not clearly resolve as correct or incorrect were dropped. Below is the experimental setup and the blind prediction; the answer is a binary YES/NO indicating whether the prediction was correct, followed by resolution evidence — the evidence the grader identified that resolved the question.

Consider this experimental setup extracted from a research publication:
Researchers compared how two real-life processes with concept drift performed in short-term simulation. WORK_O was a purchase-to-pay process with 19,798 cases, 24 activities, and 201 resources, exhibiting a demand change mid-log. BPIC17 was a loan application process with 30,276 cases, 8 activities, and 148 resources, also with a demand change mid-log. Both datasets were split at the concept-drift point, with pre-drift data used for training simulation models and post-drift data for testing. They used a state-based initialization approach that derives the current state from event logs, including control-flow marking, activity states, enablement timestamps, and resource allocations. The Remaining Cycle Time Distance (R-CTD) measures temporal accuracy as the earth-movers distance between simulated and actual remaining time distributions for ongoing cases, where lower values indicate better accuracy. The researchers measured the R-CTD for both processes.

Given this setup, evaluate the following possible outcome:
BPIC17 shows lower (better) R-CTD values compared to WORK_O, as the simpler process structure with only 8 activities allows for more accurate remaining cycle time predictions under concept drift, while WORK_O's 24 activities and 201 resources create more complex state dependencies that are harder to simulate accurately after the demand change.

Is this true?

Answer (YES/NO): NO